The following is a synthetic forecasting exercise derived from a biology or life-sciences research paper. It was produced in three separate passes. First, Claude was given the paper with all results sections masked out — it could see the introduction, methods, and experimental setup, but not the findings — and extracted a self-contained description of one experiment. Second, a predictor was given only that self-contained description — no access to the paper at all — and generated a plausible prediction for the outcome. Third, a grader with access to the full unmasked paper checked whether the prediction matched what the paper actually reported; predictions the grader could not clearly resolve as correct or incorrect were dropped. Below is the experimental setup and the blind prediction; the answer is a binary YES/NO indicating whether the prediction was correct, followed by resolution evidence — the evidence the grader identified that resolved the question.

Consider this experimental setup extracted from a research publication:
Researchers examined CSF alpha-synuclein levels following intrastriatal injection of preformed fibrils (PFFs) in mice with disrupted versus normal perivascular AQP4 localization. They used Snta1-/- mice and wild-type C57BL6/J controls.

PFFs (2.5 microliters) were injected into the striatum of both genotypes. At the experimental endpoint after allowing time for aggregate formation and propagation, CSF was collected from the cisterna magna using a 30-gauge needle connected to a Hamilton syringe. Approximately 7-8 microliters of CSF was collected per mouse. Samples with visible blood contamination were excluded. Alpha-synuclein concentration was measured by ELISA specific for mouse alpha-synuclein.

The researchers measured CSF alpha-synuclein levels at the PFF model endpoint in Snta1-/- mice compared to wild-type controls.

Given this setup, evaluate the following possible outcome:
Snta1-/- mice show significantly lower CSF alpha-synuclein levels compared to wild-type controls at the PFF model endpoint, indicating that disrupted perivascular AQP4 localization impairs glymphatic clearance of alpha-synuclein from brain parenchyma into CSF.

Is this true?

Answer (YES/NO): NO